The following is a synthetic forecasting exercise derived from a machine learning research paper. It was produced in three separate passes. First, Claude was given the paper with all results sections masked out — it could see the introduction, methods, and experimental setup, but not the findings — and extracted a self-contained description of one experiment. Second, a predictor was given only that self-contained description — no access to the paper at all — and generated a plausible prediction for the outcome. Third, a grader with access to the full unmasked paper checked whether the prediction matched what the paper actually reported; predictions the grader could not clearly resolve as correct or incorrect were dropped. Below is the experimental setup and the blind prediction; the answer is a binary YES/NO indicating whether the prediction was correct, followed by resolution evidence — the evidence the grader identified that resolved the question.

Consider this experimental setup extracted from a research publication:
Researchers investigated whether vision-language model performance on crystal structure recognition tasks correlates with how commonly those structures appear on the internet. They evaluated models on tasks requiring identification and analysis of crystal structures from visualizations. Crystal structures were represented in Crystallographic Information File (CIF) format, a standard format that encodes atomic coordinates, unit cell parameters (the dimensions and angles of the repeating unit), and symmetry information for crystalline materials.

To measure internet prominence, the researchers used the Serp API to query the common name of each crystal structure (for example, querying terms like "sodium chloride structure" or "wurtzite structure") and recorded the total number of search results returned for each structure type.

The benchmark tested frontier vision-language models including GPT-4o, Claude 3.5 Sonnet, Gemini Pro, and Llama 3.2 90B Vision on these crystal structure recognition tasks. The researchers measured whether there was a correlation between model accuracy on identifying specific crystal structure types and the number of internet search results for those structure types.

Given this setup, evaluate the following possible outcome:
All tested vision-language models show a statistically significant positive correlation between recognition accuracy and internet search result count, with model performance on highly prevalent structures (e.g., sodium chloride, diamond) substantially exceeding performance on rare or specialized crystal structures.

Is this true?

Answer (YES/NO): NO